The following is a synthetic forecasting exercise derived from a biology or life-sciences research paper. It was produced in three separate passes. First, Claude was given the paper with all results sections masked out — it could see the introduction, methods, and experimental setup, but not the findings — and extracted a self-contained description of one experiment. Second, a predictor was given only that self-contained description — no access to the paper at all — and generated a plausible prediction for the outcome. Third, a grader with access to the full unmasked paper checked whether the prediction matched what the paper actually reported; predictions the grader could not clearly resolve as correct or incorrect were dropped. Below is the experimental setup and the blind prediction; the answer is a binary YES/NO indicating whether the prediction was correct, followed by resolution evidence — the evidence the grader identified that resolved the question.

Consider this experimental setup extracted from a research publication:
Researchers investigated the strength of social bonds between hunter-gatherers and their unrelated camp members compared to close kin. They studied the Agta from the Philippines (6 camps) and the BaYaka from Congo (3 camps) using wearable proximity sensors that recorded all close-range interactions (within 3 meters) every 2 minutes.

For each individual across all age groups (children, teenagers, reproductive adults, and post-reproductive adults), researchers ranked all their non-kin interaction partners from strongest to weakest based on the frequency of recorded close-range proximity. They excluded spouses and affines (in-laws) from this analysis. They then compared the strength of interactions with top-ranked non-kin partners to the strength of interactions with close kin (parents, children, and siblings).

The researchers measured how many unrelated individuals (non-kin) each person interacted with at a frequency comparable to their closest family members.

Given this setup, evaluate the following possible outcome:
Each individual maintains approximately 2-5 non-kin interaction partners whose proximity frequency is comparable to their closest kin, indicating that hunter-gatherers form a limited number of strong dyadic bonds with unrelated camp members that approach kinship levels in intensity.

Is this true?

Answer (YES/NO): NO